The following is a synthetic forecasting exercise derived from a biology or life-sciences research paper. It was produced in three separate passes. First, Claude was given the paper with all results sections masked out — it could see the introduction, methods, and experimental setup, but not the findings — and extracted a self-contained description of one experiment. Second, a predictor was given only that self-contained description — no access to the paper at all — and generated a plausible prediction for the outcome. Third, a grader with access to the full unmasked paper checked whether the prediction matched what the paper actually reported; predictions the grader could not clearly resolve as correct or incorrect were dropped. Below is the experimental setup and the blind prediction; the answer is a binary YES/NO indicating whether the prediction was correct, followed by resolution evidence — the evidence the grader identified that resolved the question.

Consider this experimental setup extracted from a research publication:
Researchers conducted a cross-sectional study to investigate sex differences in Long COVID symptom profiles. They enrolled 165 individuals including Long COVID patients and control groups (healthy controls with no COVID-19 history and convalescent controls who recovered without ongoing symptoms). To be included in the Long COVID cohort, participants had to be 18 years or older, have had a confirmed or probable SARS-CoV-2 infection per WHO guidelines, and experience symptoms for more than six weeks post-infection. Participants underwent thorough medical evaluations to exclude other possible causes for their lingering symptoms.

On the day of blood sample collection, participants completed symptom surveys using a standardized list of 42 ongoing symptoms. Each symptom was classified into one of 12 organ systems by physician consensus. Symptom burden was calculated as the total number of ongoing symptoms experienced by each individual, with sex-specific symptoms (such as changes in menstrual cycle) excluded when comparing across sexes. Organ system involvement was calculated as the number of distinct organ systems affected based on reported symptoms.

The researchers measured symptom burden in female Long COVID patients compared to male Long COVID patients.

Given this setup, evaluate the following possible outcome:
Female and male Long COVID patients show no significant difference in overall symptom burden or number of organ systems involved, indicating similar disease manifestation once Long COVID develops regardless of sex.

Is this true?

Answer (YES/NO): NO